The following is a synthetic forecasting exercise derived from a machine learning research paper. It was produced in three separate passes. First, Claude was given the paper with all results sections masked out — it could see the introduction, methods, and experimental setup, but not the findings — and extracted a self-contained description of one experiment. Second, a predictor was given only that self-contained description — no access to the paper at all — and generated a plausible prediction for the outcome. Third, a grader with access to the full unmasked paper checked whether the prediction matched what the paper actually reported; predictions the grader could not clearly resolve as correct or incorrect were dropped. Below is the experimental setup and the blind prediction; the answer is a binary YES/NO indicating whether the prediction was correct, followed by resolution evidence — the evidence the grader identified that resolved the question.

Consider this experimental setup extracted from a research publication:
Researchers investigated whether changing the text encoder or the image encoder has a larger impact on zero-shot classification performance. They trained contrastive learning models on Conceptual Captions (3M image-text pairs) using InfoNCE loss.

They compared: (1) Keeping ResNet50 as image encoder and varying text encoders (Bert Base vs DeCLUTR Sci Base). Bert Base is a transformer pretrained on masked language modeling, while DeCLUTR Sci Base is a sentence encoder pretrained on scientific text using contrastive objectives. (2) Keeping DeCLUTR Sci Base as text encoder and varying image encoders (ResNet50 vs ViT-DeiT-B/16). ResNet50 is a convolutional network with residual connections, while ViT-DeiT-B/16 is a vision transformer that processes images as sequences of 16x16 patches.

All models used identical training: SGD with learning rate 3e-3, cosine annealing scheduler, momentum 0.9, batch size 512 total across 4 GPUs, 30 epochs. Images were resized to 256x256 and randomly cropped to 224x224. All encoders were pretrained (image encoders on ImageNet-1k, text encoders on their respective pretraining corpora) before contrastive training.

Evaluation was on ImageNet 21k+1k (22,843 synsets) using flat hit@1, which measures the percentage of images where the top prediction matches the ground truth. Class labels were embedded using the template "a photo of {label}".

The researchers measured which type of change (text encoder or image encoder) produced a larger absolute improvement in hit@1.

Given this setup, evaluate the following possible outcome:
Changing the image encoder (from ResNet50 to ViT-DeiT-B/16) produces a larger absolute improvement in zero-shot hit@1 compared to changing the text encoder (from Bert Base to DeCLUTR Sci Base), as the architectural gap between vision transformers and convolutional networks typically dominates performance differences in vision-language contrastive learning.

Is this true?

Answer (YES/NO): NO